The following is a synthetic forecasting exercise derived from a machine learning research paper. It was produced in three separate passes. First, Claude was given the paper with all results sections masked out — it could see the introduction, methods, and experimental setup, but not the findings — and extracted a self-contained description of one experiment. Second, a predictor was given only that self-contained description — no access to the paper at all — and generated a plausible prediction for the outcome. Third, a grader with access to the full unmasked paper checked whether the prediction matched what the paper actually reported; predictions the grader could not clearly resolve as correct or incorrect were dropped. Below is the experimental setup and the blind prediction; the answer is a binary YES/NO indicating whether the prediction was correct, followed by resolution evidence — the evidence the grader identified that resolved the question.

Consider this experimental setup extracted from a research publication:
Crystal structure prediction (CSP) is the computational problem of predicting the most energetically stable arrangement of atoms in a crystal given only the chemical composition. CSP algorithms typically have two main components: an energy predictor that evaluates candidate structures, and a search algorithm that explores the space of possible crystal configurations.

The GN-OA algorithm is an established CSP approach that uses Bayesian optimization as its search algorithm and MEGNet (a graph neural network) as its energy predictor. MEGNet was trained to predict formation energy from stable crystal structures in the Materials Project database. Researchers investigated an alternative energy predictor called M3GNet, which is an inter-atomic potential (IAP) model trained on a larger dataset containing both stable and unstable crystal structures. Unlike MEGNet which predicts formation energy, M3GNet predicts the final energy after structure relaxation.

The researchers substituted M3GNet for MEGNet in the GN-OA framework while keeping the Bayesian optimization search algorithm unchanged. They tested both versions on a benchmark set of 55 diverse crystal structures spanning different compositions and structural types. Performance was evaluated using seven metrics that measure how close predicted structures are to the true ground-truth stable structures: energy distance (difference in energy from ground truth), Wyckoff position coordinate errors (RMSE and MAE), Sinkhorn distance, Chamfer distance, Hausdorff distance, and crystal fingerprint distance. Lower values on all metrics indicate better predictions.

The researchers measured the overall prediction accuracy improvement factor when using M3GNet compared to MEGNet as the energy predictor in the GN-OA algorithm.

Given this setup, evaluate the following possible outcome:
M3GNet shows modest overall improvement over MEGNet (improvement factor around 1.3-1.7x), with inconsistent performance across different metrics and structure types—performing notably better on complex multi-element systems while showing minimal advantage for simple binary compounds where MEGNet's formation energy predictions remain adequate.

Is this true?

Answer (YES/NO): YES